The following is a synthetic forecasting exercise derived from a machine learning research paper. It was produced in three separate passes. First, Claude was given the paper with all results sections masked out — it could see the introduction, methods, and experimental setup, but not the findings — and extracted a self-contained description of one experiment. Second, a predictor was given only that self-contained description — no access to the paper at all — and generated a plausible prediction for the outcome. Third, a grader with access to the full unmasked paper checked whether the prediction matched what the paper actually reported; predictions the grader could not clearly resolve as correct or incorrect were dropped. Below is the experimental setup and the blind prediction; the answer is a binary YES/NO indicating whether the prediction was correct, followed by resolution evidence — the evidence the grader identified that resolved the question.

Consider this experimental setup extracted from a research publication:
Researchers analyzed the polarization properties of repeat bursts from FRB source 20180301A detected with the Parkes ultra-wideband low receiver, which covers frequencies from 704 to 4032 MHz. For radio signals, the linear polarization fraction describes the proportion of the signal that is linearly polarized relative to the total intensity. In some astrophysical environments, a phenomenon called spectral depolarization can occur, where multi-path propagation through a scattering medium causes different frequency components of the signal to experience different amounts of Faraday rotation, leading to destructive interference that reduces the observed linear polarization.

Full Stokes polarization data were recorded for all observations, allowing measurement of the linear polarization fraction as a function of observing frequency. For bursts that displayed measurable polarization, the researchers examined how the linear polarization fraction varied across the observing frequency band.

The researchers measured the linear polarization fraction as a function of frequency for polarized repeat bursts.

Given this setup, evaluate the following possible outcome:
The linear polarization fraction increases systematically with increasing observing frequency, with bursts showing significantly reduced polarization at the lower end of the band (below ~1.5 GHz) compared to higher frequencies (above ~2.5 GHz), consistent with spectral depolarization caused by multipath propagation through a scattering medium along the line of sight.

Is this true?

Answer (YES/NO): NO